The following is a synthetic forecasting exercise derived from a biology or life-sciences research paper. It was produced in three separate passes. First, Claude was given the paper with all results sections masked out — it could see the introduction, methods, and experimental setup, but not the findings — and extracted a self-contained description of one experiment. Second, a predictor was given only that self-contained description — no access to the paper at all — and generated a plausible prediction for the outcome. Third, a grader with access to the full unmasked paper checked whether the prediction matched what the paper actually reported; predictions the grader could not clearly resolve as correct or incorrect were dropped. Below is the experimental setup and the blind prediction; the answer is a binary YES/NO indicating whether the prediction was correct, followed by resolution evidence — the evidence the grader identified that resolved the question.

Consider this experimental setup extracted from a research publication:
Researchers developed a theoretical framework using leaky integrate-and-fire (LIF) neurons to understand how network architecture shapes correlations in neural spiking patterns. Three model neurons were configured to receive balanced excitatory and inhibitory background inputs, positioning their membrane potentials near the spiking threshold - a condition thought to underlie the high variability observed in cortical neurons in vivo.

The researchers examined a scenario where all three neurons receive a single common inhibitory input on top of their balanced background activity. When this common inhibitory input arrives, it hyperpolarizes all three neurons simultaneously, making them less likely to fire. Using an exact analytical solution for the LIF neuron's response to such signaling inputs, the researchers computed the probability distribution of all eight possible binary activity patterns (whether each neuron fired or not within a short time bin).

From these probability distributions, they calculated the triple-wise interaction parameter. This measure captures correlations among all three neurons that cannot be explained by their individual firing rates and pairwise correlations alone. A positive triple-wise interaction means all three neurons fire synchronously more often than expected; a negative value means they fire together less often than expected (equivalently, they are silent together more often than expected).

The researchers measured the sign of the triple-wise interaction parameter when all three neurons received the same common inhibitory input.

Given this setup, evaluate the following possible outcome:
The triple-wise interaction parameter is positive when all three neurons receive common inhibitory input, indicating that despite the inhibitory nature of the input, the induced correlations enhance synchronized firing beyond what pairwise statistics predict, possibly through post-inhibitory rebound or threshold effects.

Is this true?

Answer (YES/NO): NO